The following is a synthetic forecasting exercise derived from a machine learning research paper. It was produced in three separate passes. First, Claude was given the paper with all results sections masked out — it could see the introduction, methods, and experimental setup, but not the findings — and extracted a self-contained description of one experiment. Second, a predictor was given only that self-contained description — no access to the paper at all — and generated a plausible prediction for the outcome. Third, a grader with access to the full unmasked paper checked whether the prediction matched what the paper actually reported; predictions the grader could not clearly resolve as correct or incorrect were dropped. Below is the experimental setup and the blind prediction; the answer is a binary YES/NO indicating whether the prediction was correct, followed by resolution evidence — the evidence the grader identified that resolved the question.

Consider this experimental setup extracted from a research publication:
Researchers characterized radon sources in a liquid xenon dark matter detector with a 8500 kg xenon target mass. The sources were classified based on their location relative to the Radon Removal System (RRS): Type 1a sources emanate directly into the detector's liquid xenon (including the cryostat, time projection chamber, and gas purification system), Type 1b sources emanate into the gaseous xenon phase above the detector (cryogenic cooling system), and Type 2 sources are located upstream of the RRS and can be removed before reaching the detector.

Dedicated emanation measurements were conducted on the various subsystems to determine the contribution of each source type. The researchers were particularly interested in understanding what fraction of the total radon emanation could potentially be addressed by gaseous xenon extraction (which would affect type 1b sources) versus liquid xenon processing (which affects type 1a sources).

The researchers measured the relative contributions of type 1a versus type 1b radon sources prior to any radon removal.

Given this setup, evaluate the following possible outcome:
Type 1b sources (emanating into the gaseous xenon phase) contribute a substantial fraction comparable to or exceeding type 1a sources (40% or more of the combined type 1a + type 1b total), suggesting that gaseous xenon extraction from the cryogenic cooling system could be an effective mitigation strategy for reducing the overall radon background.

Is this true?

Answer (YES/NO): YES